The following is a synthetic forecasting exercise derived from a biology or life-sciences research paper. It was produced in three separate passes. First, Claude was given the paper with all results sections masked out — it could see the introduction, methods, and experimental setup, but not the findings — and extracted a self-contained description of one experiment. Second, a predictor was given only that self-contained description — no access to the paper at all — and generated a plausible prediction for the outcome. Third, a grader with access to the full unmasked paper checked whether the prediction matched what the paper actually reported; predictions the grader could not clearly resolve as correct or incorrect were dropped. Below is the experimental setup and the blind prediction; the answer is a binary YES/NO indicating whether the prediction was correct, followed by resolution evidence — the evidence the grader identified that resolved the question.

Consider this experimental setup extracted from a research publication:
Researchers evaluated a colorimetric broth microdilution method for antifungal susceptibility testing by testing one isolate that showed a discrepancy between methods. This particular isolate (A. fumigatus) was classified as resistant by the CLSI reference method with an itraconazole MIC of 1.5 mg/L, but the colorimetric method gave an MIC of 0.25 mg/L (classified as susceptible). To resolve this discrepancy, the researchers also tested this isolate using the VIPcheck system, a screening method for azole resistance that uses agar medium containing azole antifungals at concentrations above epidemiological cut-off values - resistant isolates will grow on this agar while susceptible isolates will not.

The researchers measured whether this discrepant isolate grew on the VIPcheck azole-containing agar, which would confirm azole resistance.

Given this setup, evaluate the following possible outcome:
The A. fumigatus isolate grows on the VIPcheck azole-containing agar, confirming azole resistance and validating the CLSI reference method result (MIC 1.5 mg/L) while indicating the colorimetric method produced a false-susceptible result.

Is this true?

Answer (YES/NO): NO